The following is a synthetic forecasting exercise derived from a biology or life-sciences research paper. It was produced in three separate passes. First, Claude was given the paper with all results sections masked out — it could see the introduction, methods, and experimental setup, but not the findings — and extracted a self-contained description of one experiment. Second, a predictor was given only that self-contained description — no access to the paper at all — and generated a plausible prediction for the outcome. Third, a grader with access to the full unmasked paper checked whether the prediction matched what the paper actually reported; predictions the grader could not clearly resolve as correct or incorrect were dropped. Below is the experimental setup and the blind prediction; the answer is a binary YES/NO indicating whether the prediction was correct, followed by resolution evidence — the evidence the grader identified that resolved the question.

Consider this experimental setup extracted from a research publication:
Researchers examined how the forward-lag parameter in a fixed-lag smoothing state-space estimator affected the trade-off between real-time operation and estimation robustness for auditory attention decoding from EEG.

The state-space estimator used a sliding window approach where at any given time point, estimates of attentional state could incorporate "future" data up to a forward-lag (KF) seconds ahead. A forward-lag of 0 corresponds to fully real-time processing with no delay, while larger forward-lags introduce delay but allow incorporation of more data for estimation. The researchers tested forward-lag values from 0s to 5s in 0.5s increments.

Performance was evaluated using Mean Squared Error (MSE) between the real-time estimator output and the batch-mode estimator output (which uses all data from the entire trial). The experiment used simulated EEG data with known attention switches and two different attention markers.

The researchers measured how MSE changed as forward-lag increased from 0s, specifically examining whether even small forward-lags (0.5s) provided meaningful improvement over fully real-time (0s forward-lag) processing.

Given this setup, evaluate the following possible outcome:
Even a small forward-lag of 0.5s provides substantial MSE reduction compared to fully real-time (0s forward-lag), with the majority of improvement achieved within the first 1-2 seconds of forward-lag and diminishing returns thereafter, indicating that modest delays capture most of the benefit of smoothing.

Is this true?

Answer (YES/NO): YES